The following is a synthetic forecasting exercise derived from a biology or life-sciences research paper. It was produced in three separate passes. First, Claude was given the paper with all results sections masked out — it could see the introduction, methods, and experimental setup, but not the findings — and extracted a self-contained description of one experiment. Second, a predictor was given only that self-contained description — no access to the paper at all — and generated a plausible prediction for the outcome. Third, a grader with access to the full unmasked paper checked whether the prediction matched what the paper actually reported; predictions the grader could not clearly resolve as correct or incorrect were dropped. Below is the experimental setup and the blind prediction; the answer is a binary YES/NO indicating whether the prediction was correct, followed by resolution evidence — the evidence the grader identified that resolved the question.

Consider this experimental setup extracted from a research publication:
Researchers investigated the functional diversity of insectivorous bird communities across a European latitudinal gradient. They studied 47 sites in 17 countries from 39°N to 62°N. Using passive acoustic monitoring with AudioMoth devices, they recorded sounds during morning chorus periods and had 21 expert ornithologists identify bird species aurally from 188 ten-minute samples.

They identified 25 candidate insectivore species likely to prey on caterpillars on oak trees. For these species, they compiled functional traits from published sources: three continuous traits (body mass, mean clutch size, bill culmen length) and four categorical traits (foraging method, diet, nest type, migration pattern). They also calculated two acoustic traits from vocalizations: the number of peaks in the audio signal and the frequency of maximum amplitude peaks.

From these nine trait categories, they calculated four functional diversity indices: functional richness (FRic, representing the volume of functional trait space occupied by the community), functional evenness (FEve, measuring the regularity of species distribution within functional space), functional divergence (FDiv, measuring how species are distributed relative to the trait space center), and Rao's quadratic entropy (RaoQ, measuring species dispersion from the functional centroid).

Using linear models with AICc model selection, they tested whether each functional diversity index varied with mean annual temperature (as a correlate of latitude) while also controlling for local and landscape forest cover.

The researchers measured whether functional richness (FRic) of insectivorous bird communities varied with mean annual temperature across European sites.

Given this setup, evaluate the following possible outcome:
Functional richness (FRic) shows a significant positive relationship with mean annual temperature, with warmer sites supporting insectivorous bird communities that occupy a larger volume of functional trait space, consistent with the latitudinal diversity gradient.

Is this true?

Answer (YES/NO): NO